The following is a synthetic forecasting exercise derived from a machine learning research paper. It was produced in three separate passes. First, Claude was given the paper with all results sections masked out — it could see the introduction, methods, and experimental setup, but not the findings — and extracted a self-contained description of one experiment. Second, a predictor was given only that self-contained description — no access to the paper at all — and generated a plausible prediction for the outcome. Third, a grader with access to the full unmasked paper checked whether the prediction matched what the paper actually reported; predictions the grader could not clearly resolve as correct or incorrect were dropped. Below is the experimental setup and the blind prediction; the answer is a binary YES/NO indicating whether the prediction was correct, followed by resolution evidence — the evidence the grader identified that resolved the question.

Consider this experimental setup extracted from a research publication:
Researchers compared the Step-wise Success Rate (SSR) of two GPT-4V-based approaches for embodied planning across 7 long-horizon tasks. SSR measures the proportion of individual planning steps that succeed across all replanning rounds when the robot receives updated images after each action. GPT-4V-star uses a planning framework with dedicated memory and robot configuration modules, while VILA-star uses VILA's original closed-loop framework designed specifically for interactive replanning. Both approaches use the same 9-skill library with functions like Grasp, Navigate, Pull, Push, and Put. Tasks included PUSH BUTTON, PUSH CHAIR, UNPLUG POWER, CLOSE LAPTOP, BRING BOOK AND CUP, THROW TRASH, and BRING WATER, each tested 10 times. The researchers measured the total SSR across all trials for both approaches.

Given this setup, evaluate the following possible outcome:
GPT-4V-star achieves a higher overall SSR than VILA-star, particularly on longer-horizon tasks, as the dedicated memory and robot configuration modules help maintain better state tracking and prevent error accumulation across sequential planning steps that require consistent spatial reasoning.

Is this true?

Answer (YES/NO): NO